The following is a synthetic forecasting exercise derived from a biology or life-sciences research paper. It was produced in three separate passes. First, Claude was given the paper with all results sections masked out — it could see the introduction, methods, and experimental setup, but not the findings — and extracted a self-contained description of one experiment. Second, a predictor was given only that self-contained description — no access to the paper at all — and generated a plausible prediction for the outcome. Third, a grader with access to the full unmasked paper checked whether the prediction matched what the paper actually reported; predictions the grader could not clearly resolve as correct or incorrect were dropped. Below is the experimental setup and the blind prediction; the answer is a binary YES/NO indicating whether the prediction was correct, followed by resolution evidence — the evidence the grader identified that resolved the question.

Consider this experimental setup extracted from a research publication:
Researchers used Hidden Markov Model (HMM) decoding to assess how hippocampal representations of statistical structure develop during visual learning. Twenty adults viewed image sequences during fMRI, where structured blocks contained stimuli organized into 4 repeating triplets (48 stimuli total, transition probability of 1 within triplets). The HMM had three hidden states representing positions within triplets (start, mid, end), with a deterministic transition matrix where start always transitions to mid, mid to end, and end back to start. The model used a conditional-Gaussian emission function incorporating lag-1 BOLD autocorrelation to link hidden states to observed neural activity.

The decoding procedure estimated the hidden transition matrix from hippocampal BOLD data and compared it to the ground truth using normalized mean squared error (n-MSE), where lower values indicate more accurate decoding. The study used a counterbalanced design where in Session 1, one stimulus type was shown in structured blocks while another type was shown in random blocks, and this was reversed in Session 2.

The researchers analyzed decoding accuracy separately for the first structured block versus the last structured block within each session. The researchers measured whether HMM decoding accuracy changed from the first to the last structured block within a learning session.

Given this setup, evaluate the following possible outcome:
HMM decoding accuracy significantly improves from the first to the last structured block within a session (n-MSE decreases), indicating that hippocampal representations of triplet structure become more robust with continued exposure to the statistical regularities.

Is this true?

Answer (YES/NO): NO